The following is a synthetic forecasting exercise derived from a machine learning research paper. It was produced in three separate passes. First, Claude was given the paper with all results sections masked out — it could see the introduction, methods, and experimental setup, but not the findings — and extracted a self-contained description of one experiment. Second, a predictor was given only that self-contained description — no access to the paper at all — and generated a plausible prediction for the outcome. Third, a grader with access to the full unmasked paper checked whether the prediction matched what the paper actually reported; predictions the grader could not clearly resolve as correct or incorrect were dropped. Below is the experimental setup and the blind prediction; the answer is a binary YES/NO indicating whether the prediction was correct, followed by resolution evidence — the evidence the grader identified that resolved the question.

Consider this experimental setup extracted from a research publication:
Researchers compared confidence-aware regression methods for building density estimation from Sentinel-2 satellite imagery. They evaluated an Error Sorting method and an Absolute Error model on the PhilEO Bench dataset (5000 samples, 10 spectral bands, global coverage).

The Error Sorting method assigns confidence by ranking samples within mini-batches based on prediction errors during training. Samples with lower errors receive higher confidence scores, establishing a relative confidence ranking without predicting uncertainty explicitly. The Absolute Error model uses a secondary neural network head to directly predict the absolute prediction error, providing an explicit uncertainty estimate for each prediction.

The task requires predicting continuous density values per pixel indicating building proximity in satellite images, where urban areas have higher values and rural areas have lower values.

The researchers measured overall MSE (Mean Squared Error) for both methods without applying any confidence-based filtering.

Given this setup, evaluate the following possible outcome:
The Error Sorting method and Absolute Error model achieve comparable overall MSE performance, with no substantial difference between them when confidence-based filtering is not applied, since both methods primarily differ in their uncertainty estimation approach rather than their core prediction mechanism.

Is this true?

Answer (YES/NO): NO